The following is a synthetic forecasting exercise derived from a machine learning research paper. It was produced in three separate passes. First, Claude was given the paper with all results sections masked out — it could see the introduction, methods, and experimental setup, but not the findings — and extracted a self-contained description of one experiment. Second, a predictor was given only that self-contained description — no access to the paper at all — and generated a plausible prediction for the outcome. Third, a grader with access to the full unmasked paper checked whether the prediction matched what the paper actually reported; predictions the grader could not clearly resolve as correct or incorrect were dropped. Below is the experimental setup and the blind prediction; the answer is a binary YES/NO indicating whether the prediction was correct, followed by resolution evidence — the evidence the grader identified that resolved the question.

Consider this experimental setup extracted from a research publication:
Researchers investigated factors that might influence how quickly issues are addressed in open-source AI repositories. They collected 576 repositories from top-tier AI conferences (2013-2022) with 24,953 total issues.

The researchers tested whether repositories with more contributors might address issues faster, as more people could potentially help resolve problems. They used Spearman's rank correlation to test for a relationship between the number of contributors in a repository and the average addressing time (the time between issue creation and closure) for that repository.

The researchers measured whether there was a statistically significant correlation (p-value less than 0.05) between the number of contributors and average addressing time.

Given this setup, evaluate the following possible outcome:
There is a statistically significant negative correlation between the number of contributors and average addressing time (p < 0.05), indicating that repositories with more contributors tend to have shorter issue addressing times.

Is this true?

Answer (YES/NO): NO